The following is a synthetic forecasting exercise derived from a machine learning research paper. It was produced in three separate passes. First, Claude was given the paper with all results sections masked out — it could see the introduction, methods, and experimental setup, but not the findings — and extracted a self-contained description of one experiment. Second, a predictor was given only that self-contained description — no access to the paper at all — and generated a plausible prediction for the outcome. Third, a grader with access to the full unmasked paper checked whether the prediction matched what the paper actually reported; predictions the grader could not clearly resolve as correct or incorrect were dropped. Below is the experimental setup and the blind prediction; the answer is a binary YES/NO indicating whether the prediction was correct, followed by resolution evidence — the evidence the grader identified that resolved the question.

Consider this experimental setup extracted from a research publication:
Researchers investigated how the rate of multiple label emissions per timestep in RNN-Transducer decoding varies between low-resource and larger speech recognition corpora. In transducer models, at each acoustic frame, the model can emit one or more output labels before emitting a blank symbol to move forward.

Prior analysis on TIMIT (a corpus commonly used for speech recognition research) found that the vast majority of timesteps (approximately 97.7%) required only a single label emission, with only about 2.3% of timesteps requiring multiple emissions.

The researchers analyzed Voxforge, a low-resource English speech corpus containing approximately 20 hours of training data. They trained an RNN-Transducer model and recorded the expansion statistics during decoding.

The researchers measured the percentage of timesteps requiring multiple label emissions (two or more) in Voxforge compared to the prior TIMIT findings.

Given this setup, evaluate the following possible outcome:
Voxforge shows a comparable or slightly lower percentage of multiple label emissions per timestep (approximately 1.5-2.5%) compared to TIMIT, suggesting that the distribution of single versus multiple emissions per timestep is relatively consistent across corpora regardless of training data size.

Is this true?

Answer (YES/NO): NO